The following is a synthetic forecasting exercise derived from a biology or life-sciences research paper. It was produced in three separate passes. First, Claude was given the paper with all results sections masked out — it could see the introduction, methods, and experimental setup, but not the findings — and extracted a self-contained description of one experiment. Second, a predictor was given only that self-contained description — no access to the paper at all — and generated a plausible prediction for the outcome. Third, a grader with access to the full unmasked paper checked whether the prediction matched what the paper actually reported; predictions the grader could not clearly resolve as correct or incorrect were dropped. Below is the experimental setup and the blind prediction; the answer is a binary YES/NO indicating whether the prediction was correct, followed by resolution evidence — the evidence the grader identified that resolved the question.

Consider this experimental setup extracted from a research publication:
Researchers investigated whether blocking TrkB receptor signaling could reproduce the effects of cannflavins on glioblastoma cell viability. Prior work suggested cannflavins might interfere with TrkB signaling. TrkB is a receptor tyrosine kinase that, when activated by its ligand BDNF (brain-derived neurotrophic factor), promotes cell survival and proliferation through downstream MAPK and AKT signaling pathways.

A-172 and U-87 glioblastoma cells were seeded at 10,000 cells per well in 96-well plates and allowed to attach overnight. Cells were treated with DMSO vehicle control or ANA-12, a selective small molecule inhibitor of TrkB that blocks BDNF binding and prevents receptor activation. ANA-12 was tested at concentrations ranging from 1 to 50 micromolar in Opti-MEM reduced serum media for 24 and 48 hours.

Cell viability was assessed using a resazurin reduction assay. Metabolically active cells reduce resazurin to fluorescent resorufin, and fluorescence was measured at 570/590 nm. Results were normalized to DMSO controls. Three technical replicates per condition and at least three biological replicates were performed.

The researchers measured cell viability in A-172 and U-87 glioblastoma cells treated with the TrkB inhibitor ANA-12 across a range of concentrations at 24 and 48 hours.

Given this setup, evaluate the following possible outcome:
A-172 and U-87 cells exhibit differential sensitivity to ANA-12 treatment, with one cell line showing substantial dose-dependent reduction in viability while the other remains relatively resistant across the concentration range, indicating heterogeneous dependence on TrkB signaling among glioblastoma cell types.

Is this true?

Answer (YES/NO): NO